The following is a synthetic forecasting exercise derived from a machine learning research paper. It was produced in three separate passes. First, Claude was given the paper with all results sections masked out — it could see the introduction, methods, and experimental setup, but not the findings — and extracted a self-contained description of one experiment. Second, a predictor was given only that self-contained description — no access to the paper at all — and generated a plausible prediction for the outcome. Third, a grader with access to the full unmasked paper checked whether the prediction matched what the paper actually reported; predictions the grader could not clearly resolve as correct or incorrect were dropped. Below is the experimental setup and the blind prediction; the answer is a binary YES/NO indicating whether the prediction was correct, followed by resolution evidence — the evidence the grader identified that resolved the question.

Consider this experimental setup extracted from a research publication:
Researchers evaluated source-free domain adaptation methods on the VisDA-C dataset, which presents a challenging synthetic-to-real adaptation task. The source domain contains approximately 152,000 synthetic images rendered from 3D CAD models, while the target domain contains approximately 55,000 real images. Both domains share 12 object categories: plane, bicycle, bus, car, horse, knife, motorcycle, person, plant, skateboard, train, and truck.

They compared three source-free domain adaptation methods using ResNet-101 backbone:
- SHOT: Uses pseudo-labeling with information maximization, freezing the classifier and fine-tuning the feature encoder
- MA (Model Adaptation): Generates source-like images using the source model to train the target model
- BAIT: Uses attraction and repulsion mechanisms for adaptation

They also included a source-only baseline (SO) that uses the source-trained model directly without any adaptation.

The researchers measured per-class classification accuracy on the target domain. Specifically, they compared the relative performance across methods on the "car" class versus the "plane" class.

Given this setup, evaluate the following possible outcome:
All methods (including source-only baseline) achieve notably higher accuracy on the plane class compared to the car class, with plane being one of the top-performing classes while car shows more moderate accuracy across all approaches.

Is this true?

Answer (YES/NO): YES